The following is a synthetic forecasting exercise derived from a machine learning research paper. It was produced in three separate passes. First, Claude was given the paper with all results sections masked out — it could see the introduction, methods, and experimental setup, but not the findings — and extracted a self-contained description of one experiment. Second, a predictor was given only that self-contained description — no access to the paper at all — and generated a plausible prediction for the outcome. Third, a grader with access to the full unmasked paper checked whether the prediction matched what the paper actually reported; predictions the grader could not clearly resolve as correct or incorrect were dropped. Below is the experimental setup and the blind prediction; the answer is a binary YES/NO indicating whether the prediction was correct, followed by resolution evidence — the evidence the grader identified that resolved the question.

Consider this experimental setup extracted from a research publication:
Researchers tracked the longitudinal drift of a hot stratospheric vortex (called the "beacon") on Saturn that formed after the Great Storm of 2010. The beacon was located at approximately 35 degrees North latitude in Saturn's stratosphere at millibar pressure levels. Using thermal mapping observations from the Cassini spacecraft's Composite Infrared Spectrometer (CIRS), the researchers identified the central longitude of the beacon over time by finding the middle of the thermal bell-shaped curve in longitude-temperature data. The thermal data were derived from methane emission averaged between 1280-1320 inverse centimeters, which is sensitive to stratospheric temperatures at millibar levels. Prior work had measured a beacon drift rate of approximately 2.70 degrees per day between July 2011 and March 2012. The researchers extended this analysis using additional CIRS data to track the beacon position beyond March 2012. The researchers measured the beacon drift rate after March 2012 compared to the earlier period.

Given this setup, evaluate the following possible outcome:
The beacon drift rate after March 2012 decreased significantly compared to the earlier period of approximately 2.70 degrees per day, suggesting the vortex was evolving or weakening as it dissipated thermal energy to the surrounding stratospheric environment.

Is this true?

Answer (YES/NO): NO